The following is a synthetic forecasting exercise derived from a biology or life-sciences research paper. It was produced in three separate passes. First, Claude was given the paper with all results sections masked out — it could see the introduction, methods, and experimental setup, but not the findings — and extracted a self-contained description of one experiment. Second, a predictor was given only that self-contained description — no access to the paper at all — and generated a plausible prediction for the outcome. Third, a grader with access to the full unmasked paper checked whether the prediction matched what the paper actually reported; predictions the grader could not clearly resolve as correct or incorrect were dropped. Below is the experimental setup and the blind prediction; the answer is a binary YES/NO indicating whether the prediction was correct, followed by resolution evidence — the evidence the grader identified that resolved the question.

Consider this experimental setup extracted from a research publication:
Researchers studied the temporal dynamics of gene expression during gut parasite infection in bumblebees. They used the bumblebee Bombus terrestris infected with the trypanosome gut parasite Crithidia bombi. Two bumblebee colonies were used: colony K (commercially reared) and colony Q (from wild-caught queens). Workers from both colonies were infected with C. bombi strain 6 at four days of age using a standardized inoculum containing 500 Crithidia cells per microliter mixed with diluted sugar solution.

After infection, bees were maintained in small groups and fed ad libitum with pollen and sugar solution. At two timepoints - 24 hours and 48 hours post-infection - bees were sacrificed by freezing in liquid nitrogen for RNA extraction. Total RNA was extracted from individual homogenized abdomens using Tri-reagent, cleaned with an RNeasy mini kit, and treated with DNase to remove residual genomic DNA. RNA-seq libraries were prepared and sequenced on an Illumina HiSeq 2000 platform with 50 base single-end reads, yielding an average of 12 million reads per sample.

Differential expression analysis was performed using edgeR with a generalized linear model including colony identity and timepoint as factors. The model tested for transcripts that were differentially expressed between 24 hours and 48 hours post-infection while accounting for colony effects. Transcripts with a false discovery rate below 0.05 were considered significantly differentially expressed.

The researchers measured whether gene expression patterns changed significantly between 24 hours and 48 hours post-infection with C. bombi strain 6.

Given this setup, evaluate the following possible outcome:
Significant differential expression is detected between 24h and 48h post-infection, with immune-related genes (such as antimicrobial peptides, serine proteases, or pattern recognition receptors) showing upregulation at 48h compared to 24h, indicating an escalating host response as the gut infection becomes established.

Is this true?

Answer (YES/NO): NO